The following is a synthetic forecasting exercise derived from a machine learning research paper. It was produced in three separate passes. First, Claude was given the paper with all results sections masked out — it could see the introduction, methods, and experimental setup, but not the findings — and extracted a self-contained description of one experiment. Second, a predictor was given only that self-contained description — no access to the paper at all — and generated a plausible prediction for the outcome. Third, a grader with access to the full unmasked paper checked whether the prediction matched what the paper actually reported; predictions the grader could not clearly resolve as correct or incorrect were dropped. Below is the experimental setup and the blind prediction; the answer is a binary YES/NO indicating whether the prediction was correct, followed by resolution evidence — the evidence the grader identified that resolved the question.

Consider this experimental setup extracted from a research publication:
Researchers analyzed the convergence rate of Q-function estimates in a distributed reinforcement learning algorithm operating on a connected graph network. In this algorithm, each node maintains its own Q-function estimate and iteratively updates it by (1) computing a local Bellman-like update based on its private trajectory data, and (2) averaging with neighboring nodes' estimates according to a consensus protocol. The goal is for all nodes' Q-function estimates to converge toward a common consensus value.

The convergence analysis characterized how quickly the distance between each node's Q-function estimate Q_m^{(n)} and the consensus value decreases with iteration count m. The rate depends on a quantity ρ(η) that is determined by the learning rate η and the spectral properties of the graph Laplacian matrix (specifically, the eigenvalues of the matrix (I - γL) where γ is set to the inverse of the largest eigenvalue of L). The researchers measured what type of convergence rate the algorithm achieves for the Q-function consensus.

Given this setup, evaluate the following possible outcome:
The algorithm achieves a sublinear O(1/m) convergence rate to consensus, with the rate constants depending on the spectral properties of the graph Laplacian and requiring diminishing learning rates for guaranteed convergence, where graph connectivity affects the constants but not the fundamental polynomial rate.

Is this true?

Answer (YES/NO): NO